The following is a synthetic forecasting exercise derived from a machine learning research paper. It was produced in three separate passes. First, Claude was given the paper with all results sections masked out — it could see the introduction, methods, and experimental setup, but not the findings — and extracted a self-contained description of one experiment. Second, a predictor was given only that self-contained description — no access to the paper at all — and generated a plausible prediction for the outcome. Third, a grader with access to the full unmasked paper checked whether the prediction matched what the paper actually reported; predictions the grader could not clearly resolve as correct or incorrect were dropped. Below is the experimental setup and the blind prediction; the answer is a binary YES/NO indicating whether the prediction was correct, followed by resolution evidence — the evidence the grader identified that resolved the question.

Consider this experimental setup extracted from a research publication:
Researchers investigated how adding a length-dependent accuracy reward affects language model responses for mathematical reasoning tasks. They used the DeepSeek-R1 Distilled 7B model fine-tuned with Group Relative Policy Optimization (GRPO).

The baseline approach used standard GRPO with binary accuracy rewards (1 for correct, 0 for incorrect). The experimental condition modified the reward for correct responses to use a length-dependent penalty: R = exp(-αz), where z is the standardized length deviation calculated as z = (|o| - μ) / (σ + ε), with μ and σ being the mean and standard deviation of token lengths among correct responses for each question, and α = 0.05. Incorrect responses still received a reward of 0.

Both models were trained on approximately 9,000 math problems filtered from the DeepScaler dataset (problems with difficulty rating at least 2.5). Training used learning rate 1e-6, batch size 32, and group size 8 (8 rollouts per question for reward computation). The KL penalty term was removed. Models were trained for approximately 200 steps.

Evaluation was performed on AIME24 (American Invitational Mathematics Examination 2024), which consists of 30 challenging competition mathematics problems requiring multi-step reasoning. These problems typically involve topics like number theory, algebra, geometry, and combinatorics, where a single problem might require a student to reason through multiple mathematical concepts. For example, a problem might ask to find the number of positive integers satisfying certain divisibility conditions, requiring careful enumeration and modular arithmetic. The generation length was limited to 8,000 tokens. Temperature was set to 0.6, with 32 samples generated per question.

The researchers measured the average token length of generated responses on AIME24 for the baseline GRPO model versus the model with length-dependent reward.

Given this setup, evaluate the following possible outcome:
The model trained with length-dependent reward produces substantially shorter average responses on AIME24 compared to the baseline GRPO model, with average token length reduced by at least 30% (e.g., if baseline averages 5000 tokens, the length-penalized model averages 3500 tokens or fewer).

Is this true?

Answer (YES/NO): NO